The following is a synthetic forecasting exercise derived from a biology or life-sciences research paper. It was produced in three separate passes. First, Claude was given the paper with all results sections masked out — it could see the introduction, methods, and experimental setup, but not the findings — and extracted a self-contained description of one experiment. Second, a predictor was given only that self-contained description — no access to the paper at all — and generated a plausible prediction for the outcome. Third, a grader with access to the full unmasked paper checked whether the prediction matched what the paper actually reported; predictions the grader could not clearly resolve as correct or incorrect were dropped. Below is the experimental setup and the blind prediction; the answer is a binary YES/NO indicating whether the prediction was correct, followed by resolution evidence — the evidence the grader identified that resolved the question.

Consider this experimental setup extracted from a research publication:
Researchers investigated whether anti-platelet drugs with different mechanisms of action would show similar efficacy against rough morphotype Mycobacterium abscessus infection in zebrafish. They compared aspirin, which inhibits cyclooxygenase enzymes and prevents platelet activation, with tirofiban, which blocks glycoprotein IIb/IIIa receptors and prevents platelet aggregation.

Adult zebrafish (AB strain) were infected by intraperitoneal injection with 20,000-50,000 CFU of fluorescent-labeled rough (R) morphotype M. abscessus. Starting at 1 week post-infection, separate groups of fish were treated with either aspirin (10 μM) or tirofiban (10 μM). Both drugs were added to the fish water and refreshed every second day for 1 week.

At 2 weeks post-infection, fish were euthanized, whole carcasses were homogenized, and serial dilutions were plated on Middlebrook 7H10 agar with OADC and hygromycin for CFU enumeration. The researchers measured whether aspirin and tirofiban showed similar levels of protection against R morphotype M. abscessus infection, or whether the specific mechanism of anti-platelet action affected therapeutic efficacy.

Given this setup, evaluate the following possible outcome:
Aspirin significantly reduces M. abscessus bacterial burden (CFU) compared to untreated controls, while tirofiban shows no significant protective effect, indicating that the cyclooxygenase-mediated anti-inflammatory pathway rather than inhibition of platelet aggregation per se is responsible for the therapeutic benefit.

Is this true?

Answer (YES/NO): NO